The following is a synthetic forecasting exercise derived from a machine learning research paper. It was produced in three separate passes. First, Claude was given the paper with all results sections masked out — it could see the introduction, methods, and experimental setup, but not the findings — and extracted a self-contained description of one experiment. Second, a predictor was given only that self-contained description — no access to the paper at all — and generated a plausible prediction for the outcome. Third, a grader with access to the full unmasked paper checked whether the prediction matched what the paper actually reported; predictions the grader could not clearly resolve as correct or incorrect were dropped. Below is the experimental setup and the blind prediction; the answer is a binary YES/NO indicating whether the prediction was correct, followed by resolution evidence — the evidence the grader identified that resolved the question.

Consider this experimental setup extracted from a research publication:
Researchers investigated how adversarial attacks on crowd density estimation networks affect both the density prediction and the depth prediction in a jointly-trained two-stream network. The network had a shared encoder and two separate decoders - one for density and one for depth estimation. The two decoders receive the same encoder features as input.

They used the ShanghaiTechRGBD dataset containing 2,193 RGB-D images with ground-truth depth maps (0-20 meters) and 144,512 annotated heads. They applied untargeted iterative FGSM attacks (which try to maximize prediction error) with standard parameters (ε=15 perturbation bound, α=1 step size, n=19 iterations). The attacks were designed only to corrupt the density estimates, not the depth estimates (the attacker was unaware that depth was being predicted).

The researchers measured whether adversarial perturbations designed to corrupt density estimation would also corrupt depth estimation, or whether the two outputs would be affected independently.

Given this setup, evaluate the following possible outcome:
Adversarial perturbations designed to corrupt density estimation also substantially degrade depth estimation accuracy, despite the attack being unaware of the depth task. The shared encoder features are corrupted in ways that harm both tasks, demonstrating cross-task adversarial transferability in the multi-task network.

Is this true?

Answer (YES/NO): YES